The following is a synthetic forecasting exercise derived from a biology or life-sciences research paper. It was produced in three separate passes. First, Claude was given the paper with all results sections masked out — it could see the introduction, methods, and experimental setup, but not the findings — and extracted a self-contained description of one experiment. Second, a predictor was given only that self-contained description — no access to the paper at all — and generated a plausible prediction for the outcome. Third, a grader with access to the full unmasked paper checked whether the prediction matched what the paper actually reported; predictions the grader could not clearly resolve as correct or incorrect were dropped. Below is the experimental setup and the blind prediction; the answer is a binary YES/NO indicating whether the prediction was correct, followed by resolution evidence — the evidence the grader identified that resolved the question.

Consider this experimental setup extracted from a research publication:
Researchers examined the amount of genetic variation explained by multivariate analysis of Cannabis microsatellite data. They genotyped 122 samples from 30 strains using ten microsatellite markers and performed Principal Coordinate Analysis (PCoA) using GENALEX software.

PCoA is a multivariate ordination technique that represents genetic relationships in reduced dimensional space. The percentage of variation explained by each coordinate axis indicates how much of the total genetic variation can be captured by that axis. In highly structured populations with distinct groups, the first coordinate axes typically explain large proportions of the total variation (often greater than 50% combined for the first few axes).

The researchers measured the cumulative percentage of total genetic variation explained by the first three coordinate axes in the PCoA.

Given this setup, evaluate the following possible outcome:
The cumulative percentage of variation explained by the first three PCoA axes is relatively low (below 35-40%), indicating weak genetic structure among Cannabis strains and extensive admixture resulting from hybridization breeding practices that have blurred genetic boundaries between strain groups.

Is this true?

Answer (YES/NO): YES